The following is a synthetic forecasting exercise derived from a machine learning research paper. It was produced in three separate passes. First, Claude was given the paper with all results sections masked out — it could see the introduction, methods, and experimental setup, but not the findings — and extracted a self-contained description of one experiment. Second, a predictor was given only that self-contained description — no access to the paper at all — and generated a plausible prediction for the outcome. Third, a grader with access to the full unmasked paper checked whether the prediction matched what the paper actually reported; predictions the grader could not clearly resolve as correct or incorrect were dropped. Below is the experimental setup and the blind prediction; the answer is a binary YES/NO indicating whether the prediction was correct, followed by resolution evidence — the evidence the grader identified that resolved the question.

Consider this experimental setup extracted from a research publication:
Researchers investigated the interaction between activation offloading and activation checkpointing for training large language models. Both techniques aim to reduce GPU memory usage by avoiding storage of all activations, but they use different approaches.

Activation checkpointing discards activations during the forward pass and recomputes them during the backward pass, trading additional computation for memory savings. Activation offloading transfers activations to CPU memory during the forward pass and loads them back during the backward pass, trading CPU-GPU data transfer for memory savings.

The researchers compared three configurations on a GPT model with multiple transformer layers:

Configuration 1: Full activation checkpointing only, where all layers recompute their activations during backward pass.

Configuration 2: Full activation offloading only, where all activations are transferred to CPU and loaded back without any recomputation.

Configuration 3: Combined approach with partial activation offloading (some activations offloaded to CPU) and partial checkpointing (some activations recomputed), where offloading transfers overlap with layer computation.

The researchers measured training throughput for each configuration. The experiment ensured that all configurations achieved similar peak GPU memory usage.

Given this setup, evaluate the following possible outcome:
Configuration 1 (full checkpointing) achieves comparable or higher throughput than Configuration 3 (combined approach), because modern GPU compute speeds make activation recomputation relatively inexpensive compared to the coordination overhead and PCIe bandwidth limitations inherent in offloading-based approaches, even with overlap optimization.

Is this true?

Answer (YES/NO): NO